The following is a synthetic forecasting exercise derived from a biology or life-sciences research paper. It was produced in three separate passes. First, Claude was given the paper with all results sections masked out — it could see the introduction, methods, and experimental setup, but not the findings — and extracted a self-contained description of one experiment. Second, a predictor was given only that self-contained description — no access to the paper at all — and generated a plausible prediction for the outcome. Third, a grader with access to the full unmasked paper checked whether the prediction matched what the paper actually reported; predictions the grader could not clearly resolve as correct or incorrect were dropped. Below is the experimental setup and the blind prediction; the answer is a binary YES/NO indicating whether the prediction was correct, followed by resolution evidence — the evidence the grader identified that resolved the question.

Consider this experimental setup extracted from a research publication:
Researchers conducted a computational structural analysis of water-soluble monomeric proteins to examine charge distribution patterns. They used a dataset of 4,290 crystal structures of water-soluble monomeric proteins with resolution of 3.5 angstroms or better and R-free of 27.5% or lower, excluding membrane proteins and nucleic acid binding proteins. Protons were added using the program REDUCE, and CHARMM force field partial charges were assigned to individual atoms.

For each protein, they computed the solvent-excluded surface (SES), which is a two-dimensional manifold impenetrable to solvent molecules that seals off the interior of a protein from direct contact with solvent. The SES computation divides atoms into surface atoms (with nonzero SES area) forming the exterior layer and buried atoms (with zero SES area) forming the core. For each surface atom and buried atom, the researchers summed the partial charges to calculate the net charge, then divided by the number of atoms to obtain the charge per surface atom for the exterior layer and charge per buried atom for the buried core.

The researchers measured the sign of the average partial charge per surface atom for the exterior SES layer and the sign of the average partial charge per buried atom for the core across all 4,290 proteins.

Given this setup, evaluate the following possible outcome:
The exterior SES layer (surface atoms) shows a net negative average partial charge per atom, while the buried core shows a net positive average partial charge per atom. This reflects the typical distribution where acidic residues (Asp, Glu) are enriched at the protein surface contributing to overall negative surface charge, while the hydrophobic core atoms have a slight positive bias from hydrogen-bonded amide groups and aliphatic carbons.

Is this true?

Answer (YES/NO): YES